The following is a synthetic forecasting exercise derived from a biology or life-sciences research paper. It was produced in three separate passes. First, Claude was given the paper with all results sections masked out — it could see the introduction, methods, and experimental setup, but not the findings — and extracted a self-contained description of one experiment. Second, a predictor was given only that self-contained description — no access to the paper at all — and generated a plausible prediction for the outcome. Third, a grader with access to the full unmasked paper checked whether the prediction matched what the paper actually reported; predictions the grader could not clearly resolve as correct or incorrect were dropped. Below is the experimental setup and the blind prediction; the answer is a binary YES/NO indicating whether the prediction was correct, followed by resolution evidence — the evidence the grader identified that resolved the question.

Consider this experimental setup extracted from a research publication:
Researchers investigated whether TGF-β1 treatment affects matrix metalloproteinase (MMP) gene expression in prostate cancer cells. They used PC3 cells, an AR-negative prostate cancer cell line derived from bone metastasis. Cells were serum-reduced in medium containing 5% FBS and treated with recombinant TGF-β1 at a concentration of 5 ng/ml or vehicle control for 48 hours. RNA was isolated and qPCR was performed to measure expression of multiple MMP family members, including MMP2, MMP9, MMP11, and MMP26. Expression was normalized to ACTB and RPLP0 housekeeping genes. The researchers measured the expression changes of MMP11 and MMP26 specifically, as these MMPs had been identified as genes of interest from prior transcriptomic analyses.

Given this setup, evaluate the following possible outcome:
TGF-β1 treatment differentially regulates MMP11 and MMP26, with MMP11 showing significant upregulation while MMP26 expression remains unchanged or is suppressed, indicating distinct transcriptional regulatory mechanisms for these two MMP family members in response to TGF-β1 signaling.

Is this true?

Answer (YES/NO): NO